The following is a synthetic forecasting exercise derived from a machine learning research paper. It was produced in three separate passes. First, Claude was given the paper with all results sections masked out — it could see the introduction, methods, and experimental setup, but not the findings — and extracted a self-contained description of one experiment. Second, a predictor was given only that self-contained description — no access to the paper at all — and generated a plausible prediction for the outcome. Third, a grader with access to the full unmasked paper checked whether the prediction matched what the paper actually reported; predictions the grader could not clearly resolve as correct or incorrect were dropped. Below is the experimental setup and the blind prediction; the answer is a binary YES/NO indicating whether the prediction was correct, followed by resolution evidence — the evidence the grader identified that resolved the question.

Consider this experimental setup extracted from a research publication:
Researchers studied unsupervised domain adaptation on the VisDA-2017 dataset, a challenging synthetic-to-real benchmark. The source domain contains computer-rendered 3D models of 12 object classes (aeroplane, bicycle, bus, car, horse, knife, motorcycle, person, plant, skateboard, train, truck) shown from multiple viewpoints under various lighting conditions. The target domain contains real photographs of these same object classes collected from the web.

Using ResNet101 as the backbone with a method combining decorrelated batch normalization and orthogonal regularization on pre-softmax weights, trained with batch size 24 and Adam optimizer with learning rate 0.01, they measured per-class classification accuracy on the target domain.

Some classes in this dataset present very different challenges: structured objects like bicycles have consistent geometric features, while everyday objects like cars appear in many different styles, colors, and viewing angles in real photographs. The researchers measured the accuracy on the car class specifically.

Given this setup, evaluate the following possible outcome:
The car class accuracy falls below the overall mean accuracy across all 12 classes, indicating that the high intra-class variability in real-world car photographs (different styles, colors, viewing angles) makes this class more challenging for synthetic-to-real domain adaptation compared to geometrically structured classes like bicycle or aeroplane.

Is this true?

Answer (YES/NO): NO